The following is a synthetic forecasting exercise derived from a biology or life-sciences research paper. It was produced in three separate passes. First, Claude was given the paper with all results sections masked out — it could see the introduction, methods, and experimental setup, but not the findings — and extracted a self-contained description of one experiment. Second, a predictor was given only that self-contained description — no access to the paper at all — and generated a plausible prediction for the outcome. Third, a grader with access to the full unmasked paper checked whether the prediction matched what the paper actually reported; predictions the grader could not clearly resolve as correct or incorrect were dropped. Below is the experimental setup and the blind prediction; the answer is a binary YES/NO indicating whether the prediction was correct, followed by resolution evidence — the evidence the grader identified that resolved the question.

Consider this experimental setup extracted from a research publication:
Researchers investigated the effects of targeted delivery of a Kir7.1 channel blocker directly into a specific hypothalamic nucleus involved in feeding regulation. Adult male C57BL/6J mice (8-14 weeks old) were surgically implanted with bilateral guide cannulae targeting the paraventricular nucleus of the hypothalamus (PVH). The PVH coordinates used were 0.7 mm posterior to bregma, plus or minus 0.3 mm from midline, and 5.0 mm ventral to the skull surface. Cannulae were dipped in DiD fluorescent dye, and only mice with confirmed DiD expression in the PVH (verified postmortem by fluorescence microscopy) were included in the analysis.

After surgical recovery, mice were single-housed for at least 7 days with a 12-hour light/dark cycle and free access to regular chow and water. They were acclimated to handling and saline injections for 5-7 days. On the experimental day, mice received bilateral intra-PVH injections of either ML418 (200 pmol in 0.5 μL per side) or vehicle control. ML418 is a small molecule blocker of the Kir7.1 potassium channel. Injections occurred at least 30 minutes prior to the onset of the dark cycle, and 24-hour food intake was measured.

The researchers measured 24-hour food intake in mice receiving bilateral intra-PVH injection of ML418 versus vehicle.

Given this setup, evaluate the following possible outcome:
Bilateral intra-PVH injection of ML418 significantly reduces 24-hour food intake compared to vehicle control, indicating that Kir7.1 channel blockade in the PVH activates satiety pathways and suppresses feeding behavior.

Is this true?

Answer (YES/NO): YES